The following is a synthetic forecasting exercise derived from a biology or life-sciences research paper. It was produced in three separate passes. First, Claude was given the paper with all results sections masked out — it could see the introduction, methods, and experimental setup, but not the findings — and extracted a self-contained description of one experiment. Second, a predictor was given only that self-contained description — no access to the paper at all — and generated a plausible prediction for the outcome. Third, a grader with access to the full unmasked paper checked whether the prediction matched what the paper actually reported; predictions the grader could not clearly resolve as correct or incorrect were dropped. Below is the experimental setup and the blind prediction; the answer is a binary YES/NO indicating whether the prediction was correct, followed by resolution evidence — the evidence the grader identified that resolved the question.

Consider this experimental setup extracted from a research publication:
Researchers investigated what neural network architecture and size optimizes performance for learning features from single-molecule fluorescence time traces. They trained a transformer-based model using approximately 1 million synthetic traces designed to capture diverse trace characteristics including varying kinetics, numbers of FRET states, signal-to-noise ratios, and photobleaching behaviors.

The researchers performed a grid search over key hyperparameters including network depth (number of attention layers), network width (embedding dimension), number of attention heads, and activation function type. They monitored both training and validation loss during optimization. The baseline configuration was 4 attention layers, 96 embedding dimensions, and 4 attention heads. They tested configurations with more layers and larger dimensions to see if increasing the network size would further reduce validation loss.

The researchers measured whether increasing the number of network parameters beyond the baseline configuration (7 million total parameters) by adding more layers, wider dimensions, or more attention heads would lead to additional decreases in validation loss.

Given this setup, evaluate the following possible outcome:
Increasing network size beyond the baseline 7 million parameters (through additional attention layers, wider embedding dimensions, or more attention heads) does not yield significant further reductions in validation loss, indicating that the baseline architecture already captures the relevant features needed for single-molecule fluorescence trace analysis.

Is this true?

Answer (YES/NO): YES